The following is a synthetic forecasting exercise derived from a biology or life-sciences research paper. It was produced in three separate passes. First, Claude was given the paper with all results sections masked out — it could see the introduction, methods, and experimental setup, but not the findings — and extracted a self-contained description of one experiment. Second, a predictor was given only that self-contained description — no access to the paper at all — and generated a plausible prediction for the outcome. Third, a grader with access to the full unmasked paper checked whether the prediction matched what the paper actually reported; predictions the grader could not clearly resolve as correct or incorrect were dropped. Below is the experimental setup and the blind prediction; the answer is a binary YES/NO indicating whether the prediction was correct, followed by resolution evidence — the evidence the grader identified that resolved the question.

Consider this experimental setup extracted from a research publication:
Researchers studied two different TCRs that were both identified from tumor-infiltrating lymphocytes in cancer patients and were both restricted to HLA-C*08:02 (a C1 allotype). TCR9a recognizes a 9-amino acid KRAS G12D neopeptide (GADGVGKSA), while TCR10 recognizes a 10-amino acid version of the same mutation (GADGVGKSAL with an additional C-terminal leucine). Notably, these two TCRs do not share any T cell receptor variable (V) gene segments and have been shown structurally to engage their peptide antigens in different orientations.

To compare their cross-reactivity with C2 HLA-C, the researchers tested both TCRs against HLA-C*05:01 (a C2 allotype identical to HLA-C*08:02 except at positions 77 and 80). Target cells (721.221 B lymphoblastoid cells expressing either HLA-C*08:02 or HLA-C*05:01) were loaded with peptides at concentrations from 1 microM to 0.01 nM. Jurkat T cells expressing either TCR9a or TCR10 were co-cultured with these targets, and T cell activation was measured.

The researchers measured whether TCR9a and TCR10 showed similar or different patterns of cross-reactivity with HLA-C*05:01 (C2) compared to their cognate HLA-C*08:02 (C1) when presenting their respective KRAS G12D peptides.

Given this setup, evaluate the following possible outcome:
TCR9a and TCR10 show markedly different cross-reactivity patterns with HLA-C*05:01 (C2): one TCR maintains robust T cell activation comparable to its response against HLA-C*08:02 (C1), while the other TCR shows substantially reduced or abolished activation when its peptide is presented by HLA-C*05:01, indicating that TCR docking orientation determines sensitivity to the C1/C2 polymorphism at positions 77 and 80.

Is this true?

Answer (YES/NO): NO